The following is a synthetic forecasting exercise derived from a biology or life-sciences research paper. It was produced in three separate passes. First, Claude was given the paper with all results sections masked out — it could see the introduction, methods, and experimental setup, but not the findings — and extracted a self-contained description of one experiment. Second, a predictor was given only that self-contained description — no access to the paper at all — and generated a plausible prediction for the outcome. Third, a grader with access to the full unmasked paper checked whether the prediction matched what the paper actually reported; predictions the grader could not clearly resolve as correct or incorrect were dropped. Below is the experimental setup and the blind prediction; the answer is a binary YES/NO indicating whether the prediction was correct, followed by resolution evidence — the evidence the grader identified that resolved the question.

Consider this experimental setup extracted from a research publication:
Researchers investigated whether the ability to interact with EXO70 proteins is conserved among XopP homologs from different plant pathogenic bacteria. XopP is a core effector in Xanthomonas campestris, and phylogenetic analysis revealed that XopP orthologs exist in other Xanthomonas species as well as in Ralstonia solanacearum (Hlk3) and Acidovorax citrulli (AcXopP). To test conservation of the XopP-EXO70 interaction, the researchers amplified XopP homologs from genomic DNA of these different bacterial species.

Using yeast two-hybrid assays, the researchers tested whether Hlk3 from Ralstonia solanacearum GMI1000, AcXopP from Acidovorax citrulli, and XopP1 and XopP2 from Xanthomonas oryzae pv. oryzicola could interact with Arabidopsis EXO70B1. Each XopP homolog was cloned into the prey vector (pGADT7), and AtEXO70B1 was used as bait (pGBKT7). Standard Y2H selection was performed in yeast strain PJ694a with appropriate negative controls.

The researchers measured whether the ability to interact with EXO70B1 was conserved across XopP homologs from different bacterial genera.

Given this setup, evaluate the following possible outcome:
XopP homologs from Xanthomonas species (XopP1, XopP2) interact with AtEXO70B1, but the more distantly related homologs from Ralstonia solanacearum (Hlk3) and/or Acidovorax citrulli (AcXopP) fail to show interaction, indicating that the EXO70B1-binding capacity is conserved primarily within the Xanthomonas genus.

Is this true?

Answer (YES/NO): NO